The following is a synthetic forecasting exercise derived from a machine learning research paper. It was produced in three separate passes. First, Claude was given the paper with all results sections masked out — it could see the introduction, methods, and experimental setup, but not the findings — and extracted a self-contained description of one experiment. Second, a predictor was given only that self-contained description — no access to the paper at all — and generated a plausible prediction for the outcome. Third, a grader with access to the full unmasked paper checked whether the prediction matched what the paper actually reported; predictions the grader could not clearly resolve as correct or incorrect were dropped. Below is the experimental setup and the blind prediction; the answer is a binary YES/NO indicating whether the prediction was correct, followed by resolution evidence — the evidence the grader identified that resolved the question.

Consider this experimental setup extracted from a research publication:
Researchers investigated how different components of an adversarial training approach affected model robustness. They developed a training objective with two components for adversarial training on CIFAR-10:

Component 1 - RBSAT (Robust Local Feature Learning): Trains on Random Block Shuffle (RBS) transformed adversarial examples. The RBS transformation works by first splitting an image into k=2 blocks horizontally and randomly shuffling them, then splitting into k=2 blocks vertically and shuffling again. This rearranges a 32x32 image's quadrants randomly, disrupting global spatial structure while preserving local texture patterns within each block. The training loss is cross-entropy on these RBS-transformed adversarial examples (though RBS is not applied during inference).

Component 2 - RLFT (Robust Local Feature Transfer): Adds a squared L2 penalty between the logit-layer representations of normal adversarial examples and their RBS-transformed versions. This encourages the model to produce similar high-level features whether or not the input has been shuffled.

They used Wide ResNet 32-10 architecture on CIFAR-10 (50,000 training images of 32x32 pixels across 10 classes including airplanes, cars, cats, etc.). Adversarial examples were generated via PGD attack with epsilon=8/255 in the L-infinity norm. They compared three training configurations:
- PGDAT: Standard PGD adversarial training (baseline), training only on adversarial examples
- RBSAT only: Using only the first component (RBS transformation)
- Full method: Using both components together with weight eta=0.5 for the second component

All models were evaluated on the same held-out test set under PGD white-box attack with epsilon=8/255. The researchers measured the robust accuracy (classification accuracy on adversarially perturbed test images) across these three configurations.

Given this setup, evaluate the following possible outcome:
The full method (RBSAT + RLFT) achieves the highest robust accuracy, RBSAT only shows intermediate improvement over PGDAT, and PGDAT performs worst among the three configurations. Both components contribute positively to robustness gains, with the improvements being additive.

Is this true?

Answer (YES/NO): YES